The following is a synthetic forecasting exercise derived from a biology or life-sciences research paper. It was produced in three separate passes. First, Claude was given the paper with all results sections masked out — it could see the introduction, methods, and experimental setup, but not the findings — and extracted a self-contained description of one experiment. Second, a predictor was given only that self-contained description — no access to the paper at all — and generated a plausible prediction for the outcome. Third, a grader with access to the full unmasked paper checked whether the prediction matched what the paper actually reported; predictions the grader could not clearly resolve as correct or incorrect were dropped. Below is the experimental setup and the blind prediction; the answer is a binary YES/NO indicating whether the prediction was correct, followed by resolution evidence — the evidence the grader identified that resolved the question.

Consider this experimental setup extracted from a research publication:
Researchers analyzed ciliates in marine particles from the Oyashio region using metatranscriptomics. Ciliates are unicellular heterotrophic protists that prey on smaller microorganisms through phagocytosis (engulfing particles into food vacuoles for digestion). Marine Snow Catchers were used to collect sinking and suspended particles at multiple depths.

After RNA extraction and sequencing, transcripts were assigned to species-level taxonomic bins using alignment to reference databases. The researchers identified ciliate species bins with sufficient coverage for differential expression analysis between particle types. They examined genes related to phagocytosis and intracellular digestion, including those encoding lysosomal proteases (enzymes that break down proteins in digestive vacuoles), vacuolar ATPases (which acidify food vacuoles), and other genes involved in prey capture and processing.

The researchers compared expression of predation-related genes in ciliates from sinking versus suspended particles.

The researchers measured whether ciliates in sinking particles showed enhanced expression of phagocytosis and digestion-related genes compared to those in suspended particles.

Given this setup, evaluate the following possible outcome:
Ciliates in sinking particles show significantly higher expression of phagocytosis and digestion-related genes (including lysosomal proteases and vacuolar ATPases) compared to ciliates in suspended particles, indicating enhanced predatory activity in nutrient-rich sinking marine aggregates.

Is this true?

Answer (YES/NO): YES